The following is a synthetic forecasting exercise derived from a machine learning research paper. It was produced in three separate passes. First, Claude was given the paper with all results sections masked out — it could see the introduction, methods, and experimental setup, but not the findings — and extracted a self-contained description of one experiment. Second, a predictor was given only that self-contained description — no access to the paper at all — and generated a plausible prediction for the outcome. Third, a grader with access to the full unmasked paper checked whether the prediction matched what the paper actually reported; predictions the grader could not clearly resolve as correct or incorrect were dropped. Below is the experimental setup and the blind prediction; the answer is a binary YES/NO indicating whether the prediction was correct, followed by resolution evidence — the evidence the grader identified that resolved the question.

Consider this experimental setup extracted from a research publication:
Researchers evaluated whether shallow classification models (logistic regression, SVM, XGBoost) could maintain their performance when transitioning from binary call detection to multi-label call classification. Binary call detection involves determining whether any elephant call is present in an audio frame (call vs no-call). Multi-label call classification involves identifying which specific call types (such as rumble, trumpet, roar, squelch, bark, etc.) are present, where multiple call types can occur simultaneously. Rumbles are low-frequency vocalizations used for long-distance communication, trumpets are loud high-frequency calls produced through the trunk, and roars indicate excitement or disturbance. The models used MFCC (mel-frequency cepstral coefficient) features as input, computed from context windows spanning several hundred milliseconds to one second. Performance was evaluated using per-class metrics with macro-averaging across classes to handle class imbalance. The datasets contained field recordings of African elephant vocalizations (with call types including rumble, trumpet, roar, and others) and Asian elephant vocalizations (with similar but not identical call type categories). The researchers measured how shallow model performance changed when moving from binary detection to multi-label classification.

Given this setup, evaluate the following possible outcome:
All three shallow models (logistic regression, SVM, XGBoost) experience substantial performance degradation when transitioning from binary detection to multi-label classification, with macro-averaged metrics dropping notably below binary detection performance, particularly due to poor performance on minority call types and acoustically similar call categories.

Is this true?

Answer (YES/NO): YES